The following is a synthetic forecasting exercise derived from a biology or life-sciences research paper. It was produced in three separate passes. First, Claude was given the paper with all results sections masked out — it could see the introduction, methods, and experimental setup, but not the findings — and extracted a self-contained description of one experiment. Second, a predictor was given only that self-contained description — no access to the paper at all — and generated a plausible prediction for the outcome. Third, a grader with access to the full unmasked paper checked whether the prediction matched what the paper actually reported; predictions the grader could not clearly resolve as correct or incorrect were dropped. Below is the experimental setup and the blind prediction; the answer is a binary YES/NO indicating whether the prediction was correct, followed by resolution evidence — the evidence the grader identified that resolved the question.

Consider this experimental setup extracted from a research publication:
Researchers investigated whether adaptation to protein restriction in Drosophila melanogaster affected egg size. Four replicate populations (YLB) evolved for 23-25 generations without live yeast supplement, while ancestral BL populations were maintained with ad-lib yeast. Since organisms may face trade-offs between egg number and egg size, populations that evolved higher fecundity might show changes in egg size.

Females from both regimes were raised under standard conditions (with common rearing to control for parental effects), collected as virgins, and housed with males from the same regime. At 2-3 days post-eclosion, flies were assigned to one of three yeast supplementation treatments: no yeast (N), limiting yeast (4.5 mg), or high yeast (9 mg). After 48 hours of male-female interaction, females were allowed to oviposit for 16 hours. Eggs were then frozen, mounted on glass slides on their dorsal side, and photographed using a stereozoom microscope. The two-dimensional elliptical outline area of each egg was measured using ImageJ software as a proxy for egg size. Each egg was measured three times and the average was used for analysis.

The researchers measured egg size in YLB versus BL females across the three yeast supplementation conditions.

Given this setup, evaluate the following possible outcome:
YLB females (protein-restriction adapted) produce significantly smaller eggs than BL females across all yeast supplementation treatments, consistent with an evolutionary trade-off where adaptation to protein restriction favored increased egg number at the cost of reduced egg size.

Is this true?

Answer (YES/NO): NO